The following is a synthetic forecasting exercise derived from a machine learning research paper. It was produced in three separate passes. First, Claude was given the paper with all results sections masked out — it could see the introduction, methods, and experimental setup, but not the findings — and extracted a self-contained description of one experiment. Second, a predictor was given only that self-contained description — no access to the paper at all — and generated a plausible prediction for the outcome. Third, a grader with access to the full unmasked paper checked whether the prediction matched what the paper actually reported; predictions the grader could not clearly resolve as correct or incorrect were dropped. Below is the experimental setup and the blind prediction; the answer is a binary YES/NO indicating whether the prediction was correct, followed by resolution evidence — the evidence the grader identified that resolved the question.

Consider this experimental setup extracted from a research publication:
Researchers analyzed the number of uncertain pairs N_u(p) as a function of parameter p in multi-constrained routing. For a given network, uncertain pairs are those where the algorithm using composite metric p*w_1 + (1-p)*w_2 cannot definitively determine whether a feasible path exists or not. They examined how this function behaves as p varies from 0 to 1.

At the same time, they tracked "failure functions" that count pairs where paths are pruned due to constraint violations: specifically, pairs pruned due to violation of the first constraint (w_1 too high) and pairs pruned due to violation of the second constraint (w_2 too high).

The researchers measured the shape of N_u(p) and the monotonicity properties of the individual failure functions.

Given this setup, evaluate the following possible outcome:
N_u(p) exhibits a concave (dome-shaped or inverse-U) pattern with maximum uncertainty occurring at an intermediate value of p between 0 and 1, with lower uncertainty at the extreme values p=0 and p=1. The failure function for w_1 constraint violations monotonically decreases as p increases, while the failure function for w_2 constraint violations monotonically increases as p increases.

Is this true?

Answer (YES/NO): NO